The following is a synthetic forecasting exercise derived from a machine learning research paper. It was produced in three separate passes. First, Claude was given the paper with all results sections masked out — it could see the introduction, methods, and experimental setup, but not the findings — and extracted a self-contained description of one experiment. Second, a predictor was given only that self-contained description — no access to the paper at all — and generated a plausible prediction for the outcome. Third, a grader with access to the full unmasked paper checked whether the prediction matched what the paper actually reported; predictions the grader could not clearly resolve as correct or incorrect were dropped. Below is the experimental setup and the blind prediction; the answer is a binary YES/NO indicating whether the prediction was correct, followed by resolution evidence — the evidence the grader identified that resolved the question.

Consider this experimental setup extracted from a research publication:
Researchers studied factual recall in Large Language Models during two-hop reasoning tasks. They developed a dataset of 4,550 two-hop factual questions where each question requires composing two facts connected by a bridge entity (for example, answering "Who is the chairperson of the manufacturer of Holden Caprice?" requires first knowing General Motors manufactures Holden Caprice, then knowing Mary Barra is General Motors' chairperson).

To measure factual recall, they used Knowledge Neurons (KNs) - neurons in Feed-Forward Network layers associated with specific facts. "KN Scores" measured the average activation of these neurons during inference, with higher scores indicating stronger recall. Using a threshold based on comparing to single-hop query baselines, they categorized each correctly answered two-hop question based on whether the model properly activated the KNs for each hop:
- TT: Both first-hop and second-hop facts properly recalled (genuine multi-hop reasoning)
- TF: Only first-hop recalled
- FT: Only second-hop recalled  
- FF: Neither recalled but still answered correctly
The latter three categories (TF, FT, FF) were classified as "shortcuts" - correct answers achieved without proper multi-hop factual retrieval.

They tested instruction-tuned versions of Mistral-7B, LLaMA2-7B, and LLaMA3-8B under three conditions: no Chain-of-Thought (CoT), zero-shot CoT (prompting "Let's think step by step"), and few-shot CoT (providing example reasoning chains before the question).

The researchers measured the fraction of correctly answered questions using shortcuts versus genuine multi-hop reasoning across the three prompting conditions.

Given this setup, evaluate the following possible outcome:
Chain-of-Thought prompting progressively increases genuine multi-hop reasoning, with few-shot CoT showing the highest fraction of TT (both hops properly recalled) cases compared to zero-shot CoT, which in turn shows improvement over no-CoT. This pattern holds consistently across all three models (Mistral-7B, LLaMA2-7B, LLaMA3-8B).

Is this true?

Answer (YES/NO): YES